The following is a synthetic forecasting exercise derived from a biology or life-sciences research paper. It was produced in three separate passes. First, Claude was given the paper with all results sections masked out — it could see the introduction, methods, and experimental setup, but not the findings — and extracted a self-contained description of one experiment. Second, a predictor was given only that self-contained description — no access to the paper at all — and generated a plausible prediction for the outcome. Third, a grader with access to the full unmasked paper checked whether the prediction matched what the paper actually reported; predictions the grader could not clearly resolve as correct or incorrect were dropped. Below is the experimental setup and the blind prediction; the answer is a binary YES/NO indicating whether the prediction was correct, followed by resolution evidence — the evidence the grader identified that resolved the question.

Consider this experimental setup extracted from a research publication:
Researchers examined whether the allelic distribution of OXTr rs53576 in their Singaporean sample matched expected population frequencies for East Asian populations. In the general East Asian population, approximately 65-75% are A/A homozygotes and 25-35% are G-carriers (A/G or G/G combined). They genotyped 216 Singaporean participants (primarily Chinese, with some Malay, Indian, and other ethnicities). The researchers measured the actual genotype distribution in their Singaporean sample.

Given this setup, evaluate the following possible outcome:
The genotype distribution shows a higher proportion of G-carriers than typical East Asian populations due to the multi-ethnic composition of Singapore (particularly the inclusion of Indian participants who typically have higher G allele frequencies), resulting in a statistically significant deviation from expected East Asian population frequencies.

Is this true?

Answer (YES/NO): NO